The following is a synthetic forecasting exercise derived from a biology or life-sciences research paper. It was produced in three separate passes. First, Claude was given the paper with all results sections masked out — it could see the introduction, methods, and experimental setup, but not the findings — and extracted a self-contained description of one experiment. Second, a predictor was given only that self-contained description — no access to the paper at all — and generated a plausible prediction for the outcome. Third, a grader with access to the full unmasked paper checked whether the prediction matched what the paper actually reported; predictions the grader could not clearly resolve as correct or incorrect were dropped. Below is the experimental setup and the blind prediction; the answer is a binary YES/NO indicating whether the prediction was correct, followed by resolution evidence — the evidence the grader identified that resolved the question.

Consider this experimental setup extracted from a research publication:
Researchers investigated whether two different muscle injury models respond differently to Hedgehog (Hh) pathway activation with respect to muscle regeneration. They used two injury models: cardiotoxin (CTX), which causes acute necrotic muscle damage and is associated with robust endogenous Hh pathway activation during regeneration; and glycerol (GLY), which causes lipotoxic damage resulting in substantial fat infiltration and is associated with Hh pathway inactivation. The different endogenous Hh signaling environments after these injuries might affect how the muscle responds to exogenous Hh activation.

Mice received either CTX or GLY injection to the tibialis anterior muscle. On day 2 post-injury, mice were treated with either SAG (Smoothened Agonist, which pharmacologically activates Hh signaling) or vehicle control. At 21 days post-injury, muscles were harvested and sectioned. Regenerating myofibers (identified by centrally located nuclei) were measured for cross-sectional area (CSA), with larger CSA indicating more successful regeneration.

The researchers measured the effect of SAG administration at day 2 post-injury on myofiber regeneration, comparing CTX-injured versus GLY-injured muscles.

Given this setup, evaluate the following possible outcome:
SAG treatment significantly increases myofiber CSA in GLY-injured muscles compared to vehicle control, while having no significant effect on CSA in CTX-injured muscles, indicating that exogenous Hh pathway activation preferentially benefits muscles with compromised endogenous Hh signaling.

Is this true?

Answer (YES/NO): NO